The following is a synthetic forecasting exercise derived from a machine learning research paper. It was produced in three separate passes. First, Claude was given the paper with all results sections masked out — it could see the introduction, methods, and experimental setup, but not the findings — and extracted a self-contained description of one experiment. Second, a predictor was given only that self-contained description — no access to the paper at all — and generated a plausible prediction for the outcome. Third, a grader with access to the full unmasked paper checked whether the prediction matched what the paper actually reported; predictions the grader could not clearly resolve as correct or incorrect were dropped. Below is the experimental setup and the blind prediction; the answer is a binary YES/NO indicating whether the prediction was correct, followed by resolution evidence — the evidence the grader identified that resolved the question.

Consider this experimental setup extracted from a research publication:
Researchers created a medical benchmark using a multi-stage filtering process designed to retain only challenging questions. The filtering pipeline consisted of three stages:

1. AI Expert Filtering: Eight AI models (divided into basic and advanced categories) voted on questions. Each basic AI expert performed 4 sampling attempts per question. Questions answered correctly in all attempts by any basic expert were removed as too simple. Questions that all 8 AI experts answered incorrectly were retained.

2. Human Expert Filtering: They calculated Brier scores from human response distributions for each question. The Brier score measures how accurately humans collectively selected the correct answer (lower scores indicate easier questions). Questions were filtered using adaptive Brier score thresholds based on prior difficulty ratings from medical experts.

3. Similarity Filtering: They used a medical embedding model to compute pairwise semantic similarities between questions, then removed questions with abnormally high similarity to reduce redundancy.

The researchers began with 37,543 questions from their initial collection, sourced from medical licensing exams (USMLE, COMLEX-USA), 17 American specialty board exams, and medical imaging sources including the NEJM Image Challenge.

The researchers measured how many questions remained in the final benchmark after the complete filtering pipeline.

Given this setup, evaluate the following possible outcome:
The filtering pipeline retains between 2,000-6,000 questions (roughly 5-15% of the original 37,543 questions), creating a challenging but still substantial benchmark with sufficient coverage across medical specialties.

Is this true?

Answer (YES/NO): YES